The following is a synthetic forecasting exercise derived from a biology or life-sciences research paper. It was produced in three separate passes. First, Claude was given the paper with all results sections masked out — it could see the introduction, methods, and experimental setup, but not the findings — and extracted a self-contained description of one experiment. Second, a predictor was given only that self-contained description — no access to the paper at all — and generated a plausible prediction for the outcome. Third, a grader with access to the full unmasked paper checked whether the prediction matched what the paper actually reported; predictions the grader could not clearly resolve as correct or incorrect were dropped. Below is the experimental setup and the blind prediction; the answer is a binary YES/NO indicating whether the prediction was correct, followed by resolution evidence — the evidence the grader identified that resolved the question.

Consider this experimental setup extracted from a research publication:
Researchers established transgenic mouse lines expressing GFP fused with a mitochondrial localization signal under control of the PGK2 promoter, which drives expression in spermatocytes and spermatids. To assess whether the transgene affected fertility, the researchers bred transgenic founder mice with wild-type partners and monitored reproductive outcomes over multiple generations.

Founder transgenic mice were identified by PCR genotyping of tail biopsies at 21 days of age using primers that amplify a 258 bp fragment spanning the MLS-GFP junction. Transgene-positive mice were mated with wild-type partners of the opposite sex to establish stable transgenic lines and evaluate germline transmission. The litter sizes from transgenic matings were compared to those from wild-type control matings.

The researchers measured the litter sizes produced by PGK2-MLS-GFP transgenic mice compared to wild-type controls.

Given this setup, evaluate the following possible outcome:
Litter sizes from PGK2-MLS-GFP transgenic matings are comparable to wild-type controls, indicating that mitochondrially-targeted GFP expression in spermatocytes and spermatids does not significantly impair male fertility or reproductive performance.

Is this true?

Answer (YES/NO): YES